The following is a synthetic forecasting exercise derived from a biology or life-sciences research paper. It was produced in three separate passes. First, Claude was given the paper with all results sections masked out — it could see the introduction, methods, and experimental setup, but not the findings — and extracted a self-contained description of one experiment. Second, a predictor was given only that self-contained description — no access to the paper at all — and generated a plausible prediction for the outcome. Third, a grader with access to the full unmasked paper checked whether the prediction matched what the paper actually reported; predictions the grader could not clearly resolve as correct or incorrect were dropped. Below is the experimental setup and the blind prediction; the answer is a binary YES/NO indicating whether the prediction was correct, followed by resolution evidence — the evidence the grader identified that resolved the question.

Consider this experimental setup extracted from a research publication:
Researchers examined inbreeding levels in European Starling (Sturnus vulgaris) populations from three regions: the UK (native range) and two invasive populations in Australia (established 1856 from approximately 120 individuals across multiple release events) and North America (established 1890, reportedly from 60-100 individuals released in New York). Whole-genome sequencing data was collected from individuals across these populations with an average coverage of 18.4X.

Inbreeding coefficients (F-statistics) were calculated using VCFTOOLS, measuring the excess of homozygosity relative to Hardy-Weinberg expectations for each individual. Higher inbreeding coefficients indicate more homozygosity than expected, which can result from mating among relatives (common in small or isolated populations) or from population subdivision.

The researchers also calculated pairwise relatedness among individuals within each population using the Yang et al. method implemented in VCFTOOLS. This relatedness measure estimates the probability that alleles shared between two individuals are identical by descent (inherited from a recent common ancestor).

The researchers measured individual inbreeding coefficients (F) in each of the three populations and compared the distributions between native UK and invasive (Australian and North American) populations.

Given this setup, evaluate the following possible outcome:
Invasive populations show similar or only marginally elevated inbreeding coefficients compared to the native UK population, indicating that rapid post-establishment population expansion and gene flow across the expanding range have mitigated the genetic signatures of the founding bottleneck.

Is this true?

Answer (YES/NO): YES